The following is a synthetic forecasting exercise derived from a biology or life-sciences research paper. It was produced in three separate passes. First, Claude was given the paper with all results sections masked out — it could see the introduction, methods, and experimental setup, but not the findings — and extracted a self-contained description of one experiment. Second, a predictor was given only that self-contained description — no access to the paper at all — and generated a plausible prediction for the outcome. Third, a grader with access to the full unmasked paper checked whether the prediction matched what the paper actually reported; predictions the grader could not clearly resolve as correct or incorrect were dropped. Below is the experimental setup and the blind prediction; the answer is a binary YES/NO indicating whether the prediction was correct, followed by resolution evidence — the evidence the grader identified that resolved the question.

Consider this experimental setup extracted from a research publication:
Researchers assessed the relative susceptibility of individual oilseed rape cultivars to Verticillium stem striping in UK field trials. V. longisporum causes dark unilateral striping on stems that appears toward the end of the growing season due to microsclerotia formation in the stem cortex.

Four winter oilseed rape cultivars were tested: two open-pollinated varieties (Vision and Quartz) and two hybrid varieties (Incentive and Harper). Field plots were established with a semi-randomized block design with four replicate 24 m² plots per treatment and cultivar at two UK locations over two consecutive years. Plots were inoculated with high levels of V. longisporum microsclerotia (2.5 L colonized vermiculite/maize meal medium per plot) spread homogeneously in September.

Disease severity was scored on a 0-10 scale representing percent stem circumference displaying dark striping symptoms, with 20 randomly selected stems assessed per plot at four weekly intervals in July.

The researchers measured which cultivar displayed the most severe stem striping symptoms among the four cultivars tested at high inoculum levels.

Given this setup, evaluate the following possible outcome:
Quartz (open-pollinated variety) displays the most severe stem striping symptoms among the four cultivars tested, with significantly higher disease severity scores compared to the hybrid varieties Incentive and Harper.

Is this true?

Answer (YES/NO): YES